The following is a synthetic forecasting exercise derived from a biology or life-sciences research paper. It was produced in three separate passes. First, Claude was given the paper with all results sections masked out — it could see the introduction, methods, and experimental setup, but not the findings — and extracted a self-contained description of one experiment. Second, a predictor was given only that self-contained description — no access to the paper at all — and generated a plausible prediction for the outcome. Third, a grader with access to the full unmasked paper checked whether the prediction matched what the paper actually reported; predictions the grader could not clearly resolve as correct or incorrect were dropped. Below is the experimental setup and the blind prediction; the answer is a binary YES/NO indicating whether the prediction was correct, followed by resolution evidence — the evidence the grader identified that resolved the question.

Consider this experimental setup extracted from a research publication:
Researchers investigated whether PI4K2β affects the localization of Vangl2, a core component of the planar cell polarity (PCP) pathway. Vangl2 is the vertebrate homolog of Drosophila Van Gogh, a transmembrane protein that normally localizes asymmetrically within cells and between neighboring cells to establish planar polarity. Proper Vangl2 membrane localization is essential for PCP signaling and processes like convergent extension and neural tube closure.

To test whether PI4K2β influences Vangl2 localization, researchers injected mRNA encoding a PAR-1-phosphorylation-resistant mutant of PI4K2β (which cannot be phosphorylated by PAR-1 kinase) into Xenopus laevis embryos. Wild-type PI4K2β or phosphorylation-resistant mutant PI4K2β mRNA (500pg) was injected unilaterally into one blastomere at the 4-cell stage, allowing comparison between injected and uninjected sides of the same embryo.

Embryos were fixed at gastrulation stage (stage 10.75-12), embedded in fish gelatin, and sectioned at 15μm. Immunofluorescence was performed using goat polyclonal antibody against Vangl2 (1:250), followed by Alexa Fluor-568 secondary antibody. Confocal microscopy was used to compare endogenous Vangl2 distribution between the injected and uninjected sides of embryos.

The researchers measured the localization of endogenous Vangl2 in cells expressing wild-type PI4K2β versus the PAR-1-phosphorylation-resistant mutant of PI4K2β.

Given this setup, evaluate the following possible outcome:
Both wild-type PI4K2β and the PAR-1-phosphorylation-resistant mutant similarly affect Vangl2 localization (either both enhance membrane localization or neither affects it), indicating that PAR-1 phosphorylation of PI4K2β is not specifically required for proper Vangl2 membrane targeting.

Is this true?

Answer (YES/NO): NO